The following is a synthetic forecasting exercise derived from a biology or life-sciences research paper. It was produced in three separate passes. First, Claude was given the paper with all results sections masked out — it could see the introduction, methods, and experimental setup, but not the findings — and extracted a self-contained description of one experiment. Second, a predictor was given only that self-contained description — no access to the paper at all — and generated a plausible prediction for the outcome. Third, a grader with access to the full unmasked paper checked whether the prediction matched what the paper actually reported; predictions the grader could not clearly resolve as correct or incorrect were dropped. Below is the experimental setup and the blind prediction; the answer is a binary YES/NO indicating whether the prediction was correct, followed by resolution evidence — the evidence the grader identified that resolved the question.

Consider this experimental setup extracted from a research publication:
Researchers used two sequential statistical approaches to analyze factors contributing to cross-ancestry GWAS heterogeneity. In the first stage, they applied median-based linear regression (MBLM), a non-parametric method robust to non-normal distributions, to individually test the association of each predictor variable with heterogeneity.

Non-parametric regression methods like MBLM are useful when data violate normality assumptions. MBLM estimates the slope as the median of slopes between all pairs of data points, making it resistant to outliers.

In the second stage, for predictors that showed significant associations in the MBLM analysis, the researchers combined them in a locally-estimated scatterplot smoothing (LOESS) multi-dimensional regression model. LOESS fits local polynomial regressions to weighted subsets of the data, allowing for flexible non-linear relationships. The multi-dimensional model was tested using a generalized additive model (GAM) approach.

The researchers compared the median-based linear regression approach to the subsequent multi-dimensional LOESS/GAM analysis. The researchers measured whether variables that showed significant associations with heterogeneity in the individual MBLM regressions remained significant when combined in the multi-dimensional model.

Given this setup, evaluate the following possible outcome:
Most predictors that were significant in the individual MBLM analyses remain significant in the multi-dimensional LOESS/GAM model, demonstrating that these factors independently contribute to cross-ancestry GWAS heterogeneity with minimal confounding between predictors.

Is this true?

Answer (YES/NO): NO